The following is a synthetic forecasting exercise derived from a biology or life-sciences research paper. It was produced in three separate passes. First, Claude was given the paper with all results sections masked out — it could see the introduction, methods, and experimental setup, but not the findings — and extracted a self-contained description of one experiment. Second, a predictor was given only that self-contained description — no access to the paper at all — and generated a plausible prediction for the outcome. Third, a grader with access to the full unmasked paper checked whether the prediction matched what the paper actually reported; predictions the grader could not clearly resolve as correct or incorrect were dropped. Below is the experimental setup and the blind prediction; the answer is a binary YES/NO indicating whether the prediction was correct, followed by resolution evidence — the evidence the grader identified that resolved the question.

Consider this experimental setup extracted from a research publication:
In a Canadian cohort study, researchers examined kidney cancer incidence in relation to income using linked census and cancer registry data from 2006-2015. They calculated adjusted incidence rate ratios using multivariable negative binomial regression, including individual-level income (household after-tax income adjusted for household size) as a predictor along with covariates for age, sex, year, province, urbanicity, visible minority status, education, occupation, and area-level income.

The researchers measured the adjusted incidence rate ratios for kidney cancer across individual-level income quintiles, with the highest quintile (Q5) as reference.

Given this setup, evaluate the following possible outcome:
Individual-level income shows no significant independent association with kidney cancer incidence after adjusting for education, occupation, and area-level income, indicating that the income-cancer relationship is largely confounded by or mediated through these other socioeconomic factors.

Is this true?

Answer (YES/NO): NO